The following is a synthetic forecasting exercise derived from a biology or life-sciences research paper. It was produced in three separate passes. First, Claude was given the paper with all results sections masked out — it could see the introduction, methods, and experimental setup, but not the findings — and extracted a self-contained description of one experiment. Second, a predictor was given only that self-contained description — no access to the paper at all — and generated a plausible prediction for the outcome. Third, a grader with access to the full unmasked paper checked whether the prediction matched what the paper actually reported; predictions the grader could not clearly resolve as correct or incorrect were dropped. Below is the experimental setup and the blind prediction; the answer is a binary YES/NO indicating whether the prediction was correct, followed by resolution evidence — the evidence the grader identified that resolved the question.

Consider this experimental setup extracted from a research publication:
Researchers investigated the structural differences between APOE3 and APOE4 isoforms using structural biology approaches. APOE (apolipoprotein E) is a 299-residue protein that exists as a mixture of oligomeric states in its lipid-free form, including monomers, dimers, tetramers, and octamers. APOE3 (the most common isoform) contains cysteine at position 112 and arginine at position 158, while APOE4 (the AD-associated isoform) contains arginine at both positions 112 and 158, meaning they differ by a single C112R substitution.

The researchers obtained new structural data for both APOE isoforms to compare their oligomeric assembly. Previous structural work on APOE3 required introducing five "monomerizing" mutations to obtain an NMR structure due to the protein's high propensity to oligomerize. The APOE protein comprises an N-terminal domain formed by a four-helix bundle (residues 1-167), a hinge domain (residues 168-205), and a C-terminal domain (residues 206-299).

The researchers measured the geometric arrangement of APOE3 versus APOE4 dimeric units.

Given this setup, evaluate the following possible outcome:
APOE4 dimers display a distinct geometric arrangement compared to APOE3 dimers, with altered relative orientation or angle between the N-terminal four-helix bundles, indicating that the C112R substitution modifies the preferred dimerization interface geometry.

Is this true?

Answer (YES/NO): YES